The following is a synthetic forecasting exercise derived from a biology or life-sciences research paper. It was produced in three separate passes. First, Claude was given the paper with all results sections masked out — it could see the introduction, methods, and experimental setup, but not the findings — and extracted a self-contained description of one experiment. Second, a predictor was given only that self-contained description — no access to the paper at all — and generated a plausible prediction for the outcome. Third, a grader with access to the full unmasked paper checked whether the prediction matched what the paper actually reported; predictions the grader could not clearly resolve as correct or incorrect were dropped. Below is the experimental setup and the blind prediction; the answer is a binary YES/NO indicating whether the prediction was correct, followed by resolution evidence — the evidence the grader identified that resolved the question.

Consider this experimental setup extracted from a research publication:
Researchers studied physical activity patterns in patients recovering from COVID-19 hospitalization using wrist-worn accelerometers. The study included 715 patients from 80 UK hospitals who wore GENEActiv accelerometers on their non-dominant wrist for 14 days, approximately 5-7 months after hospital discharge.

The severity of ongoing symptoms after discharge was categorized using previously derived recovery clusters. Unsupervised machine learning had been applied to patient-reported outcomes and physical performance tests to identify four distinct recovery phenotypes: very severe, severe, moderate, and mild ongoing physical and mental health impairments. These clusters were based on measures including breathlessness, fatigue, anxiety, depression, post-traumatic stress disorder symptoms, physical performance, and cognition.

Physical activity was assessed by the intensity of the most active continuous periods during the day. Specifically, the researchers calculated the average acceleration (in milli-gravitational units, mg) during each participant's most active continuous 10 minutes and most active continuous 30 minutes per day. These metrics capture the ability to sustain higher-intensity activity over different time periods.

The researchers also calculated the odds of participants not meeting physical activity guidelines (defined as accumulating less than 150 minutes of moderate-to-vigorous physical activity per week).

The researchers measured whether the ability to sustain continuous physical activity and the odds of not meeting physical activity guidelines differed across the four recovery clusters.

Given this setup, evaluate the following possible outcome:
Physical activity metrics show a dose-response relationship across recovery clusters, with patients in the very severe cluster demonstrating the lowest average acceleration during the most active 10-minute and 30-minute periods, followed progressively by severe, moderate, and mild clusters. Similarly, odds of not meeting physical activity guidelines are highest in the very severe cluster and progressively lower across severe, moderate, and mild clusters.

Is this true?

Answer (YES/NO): NO